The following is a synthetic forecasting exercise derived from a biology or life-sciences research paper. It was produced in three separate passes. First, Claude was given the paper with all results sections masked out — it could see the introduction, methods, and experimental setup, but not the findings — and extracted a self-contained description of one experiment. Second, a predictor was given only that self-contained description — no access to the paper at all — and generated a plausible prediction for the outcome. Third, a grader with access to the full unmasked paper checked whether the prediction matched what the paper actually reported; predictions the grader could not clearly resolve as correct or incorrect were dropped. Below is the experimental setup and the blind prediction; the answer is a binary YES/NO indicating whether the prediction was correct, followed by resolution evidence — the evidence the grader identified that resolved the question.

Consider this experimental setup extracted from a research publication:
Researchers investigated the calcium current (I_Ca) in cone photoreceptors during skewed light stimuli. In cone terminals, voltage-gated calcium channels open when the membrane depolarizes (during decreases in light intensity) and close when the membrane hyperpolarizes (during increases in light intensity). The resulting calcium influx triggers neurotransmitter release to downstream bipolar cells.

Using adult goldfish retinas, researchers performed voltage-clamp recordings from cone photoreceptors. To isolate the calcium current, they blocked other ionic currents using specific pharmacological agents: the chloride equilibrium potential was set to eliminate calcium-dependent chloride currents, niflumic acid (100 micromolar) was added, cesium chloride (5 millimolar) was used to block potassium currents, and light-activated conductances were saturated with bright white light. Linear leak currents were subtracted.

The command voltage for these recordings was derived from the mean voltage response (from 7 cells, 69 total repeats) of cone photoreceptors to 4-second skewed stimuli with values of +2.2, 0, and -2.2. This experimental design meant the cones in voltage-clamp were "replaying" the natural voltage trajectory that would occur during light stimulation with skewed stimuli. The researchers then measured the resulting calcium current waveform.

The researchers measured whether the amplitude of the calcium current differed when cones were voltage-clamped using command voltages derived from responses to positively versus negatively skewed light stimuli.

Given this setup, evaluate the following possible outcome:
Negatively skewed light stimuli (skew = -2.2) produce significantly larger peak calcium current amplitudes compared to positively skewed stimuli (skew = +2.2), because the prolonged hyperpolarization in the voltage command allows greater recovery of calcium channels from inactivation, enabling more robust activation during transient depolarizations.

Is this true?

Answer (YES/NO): YES